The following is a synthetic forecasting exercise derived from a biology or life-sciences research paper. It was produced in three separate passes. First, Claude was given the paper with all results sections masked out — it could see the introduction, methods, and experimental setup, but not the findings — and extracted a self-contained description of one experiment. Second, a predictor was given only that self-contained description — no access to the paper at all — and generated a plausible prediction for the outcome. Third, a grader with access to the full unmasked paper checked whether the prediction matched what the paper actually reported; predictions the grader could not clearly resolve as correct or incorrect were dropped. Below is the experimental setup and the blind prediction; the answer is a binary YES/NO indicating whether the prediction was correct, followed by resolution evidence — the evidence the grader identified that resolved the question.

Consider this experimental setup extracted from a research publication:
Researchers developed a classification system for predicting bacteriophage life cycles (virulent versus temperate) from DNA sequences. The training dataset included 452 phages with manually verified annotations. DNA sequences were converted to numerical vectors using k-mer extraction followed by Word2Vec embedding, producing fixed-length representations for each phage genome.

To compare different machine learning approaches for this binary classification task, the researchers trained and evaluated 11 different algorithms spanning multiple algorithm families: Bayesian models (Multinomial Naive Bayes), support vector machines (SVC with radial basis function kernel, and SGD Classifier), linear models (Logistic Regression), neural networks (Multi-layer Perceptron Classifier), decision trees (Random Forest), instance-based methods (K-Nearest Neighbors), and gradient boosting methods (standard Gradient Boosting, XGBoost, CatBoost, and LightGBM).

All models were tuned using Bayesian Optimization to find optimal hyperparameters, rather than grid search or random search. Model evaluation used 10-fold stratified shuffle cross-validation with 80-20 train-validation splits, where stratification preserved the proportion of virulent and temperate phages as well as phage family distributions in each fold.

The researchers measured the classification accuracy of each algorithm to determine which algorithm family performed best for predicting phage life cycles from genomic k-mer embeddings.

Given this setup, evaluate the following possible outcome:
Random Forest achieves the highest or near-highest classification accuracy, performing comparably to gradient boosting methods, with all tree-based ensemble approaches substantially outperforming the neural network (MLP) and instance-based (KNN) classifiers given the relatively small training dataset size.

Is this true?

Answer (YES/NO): NO